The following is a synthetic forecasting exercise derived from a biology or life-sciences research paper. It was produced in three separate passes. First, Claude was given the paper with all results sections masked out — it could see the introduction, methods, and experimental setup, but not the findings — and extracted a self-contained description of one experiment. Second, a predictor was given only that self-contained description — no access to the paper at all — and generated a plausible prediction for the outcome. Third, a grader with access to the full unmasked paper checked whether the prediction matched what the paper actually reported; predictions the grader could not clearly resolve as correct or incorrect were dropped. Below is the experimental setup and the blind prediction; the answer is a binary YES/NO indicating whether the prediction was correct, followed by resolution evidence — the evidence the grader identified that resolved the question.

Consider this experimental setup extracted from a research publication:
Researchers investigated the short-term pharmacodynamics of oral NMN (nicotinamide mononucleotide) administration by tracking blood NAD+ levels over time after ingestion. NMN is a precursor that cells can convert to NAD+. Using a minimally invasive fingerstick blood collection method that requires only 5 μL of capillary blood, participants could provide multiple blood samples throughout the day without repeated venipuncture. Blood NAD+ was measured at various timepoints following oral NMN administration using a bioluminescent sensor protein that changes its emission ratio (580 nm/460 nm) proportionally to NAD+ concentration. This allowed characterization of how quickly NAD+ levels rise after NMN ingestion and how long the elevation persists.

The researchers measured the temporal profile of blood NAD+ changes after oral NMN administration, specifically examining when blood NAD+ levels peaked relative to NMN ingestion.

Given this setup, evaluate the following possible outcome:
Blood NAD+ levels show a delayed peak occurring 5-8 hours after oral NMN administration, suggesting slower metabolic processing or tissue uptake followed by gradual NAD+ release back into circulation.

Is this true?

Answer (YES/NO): NO